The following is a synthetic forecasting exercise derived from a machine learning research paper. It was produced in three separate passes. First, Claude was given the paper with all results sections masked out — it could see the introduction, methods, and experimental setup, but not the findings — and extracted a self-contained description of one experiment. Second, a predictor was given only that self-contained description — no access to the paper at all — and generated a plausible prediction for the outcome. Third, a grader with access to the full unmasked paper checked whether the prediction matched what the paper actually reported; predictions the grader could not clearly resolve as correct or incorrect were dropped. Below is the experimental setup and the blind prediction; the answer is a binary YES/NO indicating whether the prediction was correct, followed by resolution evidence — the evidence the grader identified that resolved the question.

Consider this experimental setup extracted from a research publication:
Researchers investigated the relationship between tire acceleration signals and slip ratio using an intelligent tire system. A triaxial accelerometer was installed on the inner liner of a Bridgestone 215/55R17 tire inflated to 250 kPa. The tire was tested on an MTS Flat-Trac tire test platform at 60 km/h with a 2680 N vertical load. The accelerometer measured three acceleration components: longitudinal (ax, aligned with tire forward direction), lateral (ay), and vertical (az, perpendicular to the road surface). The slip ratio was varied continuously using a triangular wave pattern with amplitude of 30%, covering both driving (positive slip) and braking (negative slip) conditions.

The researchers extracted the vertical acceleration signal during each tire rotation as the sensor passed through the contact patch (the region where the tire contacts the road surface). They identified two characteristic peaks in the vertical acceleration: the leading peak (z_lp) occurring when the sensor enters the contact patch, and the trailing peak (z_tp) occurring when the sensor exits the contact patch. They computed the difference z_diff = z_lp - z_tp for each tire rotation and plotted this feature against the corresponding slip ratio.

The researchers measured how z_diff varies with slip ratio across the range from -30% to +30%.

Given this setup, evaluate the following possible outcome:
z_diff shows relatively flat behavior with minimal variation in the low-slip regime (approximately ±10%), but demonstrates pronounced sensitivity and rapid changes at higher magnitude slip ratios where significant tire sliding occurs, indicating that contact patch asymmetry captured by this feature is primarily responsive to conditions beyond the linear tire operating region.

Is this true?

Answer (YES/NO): NO